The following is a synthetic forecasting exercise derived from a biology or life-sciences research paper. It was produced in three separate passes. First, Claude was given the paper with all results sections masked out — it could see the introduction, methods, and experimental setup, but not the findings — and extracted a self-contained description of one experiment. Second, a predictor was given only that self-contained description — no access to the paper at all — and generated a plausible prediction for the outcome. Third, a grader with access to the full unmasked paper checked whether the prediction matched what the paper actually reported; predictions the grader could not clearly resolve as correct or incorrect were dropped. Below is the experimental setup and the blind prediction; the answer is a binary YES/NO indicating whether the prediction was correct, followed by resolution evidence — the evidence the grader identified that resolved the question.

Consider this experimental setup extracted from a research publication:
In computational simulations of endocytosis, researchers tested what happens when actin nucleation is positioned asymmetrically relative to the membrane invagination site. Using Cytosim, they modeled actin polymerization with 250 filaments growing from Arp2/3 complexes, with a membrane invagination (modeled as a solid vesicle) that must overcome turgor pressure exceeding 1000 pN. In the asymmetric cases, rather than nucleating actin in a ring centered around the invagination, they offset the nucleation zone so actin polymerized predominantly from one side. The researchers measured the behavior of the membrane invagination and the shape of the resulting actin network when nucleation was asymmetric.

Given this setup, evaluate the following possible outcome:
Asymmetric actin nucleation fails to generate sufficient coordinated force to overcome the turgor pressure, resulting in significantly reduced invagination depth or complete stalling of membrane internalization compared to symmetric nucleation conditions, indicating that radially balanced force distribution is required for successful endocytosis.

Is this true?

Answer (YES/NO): YES